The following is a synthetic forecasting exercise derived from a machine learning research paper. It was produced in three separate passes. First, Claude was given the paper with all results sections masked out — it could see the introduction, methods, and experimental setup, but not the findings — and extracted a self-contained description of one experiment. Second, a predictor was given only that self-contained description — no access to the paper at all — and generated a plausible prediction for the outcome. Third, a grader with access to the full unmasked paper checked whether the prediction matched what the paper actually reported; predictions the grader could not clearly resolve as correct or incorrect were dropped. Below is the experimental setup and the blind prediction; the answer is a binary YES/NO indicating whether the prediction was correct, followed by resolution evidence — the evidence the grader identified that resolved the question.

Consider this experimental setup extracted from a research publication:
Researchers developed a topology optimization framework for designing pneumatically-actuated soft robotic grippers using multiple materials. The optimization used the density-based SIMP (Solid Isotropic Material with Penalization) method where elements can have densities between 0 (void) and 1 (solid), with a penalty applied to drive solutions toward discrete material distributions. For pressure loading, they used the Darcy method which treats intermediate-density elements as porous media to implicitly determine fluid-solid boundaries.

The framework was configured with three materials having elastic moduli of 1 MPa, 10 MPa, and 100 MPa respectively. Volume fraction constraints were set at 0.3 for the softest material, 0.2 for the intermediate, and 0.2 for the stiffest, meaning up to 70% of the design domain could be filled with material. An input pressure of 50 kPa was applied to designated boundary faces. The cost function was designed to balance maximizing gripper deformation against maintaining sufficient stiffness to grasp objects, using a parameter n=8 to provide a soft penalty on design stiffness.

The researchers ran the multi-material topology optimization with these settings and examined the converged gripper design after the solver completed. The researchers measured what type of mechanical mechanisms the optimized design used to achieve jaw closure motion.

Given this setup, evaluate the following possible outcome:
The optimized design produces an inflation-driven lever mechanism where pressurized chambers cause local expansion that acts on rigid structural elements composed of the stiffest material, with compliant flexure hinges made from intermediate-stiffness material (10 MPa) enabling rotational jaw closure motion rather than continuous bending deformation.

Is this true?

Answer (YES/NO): NO